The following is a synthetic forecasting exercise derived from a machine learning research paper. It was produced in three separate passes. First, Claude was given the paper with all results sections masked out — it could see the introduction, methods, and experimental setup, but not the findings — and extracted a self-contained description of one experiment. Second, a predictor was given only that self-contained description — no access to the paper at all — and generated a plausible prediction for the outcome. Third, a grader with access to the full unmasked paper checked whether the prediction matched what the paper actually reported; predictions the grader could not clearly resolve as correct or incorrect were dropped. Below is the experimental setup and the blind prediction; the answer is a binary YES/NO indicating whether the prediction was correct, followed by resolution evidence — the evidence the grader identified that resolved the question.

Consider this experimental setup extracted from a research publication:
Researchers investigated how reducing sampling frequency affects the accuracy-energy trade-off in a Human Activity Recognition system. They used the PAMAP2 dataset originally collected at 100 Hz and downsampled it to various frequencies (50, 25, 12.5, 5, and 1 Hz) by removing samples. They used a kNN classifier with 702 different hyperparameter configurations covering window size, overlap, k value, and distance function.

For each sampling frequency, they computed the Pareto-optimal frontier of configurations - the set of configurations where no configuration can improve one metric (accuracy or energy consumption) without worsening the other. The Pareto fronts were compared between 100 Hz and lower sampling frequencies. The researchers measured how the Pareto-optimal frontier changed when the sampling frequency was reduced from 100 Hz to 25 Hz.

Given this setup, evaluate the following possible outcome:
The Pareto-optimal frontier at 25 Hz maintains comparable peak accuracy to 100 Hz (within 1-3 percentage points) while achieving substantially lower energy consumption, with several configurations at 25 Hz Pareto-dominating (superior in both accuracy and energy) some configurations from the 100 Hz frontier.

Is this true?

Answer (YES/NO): YES